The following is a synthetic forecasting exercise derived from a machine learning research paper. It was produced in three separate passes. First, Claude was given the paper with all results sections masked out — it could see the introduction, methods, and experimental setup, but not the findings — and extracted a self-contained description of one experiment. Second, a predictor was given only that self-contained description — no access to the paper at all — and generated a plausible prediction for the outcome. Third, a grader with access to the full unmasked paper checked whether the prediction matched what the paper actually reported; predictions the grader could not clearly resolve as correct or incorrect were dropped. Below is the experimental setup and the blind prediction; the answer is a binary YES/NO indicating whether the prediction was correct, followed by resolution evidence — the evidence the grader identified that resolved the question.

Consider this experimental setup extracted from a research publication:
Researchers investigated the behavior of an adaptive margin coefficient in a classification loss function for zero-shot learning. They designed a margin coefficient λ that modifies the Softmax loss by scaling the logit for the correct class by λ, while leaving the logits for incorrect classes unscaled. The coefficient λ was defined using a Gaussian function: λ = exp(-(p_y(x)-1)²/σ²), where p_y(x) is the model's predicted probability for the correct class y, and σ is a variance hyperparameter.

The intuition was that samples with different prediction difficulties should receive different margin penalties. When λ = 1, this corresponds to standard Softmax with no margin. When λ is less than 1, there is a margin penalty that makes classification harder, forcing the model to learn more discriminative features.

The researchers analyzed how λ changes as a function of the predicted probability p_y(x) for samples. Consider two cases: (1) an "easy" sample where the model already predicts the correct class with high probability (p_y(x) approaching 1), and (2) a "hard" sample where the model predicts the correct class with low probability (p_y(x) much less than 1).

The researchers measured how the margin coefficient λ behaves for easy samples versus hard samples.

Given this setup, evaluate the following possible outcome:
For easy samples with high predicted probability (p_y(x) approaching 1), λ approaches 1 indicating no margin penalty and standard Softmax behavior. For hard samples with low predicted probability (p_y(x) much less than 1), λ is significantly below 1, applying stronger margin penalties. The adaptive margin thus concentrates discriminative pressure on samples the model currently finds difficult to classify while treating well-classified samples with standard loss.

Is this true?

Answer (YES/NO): YES